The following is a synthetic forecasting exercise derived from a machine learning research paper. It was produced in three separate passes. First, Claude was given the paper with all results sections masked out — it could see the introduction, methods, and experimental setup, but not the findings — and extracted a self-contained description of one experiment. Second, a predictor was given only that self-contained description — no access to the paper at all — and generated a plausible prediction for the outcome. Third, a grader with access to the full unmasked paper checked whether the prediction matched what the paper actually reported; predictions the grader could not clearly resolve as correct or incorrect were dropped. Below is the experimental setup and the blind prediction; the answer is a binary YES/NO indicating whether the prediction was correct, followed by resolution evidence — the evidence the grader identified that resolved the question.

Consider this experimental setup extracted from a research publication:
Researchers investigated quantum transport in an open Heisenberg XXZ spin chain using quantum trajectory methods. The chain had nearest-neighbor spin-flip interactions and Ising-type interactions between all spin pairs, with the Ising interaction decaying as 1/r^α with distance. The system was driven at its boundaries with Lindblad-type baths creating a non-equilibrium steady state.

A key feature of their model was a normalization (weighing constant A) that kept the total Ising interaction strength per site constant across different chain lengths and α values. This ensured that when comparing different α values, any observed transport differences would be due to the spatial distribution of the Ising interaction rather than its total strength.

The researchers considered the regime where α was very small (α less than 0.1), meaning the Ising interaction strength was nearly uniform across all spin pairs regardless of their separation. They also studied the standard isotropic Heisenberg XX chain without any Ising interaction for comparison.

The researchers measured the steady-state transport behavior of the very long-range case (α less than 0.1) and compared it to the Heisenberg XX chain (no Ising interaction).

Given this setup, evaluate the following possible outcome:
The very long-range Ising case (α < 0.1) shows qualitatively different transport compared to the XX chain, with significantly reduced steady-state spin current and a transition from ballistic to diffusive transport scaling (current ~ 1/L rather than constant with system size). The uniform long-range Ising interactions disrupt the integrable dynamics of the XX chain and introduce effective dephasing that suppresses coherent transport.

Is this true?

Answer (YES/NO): NO